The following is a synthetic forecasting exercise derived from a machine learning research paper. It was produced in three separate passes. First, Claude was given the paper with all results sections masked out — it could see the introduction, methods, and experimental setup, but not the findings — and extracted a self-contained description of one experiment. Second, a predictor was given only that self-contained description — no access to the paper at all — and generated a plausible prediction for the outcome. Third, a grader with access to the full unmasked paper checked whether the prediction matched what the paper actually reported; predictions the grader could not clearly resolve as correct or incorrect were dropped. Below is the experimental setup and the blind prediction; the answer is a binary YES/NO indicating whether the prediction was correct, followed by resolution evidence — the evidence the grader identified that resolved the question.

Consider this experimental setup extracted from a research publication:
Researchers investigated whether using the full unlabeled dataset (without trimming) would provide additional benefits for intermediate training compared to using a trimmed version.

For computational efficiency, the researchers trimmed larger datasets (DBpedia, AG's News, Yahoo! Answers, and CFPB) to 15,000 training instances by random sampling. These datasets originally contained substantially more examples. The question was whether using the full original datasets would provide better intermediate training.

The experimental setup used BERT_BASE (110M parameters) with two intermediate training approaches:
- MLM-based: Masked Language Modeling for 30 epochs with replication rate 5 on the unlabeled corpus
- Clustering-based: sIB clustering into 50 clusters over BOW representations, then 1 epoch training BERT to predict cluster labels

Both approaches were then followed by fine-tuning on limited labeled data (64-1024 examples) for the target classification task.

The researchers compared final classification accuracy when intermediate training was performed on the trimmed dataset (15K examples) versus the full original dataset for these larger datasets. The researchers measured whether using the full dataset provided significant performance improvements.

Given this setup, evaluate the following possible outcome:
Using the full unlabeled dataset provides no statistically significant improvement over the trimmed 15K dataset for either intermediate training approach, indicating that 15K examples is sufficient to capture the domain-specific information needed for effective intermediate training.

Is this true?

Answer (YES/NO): YES